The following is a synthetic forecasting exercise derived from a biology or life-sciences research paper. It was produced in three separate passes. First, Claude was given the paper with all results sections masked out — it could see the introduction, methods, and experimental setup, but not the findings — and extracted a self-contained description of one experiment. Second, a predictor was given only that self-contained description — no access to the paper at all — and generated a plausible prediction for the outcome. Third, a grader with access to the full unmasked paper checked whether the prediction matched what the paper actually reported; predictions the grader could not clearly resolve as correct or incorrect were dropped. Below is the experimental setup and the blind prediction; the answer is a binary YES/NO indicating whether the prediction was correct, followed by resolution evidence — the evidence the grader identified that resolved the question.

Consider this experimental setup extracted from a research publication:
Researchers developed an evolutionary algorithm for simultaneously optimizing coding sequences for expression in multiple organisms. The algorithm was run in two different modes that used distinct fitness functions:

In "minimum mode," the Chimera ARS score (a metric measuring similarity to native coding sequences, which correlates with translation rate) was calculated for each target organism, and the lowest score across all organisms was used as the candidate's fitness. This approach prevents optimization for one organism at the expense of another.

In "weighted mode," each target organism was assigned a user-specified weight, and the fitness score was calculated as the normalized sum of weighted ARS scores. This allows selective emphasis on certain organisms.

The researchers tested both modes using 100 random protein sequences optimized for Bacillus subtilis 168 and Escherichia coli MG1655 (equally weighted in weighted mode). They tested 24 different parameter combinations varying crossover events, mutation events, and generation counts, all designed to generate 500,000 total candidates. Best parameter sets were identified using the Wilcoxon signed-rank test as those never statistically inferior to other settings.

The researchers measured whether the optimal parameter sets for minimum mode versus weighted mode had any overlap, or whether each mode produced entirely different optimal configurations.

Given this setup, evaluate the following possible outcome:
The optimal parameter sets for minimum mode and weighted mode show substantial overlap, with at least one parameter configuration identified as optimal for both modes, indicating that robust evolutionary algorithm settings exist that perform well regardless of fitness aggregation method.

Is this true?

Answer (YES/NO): YES